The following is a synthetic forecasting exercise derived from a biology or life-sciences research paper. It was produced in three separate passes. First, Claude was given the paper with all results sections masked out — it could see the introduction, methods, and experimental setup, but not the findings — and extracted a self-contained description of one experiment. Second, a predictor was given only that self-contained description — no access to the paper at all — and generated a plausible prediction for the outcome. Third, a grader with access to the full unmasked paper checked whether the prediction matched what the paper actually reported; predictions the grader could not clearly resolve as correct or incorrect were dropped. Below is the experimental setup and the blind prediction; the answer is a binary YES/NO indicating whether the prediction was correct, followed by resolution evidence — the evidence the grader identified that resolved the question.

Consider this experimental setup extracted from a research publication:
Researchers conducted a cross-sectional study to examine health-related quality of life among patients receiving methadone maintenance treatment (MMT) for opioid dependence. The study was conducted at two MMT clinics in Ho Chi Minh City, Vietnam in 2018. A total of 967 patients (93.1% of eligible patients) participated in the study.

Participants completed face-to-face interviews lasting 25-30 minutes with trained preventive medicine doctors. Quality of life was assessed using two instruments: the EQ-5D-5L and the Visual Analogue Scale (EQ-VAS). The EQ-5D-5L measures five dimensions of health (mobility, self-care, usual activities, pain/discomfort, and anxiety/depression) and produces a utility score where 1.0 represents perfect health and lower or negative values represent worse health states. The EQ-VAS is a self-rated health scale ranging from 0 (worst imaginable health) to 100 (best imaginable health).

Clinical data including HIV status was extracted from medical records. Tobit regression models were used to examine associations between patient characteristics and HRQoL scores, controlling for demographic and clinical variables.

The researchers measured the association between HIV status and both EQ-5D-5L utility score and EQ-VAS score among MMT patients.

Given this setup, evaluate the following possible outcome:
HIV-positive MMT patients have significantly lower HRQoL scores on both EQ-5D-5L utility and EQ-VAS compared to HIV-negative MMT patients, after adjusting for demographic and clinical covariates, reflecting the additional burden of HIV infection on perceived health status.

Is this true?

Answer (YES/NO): YES